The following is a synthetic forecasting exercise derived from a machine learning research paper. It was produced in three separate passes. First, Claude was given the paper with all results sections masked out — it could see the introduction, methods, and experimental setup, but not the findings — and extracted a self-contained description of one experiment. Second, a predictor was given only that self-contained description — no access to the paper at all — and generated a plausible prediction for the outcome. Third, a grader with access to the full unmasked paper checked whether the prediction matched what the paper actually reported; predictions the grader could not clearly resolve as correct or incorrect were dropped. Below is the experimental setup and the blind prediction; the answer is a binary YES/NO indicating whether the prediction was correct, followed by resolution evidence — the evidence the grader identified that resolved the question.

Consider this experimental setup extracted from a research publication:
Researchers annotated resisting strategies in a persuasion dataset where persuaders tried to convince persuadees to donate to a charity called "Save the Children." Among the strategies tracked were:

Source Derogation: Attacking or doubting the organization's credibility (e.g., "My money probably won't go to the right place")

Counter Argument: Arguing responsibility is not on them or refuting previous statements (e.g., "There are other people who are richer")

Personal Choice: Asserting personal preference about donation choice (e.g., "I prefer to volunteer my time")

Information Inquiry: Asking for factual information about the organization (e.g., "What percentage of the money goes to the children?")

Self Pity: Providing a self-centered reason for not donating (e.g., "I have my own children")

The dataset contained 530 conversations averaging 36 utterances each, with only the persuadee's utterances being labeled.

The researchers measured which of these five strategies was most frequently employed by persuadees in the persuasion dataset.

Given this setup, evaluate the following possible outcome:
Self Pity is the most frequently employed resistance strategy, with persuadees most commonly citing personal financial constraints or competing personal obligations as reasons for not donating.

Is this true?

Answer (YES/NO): NO